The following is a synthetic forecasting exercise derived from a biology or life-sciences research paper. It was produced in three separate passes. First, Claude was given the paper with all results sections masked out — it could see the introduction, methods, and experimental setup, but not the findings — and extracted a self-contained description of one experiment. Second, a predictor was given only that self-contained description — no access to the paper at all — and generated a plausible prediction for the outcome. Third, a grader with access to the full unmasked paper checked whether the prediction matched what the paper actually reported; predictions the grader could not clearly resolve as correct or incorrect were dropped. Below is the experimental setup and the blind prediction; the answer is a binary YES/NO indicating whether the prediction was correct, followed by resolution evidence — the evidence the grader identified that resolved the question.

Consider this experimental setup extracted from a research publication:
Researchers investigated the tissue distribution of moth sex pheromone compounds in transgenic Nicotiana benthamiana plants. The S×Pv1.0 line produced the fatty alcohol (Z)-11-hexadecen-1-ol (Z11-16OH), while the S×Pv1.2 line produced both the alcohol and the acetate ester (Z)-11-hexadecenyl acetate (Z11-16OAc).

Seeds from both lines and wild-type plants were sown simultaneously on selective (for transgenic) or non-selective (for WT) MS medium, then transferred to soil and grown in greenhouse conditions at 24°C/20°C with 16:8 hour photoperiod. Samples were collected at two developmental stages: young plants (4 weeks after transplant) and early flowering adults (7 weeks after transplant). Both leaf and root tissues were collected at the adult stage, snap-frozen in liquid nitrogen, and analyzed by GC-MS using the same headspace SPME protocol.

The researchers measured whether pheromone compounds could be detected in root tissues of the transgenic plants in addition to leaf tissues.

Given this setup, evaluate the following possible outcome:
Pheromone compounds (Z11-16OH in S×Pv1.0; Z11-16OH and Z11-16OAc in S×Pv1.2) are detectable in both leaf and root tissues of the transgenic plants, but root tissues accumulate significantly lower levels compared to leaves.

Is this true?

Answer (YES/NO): YES